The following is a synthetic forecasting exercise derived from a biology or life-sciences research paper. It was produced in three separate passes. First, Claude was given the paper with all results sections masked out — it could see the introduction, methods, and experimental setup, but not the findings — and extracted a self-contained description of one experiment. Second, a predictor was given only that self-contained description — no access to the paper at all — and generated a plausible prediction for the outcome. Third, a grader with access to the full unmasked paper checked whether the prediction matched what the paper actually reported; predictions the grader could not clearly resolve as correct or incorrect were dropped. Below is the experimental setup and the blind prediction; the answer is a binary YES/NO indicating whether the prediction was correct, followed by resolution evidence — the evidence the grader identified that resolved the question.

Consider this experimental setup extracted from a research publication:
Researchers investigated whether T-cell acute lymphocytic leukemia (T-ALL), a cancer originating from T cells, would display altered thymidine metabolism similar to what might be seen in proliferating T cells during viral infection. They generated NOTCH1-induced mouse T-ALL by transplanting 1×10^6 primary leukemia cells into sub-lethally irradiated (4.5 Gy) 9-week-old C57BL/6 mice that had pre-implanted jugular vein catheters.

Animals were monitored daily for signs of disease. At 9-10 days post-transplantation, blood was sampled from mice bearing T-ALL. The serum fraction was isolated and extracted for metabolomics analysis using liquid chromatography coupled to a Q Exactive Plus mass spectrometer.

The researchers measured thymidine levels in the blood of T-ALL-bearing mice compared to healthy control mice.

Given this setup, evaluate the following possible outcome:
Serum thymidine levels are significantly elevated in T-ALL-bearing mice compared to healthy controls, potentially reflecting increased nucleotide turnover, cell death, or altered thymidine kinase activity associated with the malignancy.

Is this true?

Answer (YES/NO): YES